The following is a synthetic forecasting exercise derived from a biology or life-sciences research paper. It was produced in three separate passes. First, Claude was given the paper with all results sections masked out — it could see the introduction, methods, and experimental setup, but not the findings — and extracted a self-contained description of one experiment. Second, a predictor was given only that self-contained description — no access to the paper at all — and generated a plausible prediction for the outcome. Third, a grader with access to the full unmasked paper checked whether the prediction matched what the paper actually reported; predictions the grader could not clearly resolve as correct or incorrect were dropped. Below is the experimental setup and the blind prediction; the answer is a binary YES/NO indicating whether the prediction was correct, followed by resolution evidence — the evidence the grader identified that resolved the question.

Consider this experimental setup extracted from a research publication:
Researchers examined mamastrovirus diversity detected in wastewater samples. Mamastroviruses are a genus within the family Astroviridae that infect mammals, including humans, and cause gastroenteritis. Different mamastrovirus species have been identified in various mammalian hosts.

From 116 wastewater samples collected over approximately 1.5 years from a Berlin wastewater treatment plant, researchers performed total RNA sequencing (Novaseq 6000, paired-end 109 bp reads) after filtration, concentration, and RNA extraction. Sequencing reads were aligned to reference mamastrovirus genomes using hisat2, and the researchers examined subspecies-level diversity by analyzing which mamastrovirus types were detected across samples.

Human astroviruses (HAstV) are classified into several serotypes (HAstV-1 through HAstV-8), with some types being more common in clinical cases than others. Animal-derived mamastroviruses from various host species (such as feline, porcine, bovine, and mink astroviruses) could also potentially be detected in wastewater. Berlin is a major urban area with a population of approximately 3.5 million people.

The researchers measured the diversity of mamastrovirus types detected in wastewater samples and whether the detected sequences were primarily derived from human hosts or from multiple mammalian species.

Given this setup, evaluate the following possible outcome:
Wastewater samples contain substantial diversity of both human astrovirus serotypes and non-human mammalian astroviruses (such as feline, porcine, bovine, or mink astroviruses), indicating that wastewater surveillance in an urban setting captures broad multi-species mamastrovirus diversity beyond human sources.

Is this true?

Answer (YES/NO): NO